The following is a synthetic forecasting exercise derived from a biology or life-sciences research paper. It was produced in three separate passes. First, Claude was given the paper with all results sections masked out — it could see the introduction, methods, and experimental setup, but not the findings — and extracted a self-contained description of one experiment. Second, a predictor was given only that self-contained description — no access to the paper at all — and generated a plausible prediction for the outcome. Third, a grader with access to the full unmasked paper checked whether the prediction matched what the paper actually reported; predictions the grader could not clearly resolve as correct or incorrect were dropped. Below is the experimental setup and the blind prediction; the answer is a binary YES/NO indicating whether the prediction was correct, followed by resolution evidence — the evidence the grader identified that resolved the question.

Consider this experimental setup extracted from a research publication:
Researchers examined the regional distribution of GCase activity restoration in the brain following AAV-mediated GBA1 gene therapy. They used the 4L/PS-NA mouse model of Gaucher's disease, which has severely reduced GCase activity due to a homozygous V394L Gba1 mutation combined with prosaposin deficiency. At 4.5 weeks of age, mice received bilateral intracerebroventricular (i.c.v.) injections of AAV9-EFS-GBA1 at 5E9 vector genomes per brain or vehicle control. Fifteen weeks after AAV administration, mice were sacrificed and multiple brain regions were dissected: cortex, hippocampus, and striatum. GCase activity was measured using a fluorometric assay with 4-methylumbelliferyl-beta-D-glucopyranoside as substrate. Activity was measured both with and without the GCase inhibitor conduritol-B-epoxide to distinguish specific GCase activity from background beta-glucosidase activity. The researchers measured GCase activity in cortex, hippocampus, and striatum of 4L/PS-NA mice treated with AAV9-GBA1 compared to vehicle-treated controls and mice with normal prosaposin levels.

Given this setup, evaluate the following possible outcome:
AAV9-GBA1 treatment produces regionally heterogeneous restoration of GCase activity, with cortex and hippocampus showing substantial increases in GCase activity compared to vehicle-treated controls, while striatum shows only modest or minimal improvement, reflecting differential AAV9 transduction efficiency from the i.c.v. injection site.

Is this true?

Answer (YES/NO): YES